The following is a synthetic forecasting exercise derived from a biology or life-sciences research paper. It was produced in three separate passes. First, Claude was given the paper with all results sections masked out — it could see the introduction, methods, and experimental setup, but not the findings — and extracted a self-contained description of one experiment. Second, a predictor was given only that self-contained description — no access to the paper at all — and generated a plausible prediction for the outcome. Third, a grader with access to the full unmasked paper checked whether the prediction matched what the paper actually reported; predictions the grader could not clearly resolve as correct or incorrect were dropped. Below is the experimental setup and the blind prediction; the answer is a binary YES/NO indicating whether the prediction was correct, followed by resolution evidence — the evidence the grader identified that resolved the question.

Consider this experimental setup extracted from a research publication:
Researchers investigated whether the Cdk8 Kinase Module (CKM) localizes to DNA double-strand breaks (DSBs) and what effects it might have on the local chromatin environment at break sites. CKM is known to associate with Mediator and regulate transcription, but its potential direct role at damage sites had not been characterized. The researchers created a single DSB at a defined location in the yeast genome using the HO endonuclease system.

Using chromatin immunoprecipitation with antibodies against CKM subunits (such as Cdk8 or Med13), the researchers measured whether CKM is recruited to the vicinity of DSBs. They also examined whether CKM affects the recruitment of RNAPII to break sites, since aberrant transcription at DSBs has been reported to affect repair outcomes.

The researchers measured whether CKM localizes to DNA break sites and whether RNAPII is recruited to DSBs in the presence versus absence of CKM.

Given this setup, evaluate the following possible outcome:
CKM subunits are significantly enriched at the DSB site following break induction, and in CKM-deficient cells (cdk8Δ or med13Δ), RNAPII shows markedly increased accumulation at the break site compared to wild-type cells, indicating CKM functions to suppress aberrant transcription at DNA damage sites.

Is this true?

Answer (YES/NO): YES